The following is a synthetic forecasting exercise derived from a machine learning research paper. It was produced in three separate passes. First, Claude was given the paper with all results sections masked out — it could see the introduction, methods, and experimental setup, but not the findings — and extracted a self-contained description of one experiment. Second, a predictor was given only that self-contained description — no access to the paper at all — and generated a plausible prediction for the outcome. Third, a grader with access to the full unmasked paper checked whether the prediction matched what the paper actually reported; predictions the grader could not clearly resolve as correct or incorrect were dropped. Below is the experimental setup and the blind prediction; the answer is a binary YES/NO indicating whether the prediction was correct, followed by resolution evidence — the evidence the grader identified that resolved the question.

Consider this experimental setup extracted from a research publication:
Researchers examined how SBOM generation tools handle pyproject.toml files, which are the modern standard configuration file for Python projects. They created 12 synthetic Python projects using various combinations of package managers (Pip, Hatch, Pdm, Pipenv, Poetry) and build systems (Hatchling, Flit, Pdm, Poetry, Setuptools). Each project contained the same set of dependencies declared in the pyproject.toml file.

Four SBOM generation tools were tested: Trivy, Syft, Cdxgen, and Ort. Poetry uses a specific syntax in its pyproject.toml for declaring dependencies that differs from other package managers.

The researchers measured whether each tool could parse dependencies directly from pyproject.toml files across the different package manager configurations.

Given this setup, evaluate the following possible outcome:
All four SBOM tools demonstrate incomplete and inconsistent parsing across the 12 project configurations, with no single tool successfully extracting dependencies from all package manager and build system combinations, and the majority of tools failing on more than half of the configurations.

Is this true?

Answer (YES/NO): YES